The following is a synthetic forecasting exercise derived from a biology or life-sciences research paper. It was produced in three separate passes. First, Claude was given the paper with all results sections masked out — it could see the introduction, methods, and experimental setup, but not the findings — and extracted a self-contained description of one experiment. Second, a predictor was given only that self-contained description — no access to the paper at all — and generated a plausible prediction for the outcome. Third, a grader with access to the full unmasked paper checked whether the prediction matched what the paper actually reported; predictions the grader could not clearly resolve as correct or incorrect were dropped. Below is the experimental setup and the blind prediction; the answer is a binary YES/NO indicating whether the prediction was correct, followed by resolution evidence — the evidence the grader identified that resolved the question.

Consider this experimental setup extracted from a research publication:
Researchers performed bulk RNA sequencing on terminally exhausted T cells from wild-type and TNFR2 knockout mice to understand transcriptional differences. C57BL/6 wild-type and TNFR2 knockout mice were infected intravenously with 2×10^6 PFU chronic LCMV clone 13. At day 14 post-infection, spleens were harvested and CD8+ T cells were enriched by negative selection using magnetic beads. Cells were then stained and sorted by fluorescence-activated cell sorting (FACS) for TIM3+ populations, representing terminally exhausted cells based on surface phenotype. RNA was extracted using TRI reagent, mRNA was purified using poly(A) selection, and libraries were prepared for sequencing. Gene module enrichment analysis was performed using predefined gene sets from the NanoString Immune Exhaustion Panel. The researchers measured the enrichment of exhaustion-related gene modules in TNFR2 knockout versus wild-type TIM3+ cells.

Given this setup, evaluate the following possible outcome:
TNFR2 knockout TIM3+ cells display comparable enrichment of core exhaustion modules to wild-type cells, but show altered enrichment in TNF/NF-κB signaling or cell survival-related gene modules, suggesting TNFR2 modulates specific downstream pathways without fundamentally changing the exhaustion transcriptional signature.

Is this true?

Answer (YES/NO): NO